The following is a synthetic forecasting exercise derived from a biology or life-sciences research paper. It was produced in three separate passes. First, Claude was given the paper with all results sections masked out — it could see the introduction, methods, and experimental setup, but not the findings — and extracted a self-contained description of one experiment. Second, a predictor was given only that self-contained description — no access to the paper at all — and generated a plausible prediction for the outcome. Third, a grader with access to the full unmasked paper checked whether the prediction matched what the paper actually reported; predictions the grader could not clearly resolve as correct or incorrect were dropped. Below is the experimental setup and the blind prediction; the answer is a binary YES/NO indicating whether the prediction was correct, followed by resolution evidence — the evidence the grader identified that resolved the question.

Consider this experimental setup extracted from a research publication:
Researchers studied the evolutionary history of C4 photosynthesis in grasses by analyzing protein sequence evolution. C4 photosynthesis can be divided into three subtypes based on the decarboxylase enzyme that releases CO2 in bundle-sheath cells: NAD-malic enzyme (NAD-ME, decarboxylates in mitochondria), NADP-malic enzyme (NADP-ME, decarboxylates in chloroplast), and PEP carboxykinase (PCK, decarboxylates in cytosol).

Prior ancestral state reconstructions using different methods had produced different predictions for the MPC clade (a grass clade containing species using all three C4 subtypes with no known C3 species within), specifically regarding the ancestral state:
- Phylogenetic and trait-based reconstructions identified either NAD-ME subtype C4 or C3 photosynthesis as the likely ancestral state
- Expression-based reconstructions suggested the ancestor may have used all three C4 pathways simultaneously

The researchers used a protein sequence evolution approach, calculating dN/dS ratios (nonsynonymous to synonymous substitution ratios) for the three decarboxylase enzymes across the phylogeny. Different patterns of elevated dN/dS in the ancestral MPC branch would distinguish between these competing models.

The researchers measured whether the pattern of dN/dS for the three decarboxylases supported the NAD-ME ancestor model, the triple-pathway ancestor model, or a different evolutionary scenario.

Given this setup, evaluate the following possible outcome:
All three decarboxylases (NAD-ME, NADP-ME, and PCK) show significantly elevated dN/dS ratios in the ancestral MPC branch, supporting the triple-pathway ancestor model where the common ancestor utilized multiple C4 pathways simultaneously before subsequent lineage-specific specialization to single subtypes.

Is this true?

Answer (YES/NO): NO